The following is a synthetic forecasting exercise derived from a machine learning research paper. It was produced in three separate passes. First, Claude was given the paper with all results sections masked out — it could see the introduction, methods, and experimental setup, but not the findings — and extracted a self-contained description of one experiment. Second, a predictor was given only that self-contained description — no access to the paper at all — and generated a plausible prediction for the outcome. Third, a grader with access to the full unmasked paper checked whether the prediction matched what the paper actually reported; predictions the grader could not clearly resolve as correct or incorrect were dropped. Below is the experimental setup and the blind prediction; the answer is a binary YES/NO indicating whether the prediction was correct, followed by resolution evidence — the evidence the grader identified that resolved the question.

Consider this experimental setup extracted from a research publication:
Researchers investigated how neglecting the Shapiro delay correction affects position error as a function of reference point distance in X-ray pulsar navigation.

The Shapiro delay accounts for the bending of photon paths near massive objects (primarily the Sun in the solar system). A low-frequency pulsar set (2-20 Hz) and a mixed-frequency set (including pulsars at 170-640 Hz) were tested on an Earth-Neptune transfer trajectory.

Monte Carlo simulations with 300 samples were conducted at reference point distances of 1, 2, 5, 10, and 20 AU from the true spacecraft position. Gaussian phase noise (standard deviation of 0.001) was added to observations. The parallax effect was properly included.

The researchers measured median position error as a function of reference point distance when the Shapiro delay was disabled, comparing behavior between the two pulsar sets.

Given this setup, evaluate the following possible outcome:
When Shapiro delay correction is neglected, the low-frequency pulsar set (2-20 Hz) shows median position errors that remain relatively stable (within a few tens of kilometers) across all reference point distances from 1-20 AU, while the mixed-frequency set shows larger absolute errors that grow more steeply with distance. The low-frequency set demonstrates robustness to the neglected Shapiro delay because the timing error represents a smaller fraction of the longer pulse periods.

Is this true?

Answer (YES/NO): NO